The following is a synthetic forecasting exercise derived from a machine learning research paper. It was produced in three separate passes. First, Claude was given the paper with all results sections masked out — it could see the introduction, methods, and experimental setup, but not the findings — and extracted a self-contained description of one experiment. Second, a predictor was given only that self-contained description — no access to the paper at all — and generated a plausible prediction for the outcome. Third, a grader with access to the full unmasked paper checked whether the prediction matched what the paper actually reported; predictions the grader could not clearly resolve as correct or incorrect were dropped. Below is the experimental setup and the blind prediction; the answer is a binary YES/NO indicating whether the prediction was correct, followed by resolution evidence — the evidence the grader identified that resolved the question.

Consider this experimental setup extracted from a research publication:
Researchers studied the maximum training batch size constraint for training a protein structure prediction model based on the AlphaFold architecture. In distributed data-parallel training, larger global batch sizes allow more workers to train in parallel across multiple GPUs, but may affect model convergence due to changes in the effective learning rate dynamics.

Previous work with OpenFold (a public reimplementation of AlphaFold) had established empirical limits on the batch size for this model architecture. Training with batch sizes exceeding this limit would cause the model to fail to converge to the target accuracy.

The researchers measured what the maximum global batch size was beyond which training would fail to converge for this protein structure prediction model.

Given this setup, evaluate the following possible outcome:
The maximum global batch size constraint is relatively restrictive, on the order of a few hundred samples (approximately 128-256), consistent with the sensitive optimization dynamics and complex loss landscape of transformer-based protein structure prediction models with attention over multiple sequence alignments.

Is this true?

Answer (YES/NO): YES